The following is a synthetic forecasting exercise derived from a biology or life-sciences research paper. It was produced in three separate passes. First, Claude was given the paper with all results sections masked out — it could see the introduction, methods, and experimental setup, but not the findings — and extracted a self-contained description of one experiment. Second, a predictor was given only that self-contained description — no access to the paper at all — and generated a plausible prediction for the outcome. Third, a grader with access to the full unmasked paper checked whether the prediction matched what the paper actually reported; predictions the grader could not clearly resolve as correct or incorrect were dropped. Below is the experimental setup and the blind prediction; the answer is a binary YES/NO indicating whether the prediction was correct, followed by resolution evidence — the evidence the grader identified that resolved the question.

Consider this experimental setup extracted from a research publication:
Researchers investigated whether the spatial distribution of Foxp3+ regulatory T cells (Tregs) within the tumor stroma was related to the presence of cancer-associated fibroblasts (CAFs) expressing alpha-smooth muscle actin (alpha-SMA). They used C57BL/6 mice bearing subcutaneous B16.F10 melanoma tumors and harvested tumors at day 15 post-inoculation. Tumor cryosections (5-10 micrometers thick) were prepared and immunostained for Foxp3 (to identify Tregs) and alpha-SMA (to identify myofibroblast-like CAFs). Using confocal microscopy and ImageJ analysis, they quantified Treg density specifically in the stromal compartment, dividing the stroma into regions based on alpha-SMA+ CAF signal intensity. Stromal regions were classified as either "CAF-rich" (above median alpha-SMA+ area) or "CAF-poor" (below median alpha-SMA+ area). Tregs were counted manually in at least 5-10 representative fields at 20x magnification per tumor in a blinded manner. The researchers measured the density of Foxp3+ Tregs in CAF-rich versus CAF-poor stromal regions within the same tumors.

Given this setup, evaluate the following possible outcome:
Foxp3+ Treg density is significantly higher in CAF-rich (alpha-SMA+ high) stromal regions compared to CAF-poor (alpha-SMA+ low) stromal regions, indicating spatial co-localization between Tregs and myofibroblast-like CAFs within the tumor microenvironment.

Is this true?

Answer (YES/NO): YES